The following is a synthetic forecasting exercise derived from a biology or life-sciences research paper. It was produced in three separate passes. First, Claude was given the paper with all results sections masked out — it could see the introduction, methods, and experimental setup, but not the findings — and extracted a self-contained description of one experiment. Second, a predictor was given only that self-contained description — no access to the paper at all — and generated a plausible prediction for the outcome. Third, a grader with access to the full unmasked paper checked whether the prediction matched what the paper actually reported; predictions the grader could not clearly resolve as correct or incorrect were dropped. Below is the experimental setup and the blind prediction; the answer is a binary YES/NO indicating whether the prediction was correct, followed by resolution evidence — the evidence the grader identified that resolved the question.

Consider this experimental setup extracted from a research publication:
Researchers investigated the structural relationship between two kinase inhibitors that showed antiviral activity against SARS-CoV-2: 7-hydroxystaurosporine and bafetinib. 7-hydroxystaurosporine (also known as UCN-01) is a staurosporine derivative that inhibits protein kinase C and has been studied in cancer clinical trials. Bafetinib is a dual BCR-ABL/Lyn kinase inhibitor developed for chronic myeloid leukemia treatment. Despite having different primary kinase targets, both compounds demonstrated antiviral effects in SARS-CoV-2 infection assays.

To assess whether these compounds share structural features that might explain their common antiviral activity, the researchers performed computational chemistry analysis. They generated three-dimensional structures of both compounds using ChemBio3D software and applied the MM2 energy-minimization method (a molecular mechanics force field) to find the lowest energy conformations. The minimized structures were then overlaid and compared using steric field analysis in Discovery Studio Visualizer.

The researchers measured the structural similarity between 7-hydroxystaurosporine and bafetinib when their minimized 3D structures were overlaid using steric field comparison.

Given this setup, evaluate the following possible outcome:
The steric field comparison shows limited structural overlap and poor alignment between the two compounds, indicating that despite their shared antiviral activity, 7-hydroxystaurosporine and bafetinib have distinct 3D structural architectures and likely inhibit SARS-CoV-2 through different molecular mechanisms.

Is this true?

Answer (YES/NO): NO